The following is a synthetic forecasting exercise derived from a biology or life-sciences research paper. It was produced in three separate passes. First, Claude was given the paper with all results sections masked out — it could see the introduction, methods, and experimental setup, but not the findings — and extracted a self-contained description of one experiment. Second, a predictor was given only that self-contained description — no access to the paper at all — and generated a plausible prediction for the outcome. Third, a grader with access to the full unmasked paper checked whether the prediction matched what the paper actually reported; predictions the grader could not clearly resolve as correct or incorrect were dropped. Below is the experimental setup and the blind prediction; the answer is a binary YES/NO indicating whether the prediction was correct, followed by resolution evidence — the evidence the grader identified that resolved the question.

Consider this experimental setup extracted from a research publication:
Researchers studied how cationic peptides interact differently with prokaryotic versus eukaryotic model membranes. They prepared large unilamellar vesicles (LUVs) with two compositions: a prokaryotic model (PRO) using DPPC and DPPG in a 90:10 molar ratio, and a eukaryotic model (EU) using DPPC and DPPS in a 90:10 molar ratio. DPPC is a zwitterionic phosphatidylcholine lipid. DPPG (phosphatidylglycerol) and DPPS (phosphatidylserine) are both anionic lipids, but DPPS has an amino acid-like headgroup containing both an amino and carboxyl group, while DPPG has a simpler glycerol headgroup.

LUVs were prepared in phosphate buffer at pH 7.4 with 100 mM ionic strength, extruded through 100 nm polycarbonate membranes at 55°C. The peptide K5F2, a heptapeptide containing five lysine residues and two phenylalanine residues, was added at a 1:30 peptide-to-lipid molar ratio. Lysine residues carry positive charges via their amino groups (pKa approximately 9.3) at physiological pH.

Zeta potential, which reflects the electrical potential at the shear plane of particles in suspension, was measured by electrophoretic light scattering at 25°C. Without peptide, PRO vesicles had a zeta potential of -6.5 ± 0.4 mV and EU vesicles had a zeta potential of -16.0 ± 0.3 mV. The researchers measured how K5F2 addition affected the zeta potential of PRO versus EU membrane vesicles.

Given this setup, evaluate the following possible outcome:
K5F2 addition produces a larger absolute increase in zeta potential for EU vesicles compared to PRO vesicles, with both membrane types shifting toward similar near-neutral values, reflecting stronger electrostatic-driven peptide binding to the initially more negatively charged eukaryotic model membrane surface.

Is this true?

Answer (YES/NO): NO